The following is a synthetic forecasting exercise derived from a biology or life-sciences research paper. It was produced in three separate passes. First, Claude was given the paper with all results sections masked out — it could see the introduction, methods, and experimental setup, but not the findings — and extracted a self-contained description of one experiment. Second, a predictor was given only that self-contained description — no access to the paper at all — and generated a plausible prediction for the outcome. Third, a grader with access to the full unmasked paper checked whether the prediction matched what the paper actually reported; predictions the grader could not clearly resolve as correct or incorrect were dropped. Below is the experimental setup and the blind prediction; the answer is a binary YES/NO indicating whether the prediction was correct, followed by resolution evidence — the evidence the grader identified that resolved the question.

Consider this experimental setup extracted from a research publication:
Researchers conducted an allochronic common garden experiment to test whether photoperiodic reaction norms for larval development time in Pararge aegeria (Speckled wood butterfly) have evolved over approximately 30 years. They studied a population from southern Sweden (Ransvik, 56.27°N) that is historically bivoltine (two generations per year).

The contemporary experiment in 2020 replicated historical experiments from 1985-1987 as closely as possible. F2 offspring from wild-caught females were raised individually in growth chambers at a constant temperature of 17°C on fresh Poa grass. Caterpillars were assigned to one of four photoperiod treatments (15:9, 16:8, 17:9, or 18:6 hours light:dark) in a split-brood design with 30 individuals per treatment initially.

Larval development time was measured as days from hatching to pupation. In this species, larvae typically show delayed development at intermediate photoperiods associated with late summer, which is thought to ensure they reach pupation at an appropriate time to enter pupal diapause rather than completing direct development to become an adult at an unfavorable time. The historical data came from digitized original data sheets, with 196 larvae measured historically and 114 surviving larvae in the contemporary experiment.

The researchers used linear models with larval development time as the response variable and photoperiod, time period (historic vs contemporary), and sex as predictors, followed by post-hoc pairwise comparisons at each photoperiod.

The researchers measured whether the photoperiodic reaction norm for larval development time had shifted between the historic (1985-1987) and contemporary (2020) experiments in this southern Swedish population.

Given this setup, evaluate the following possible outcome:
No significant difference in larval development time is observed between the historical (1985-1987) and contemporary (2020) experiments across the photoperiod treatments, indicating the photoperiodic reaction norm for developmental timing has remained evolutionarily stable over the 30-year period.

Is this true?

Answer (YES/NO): NO